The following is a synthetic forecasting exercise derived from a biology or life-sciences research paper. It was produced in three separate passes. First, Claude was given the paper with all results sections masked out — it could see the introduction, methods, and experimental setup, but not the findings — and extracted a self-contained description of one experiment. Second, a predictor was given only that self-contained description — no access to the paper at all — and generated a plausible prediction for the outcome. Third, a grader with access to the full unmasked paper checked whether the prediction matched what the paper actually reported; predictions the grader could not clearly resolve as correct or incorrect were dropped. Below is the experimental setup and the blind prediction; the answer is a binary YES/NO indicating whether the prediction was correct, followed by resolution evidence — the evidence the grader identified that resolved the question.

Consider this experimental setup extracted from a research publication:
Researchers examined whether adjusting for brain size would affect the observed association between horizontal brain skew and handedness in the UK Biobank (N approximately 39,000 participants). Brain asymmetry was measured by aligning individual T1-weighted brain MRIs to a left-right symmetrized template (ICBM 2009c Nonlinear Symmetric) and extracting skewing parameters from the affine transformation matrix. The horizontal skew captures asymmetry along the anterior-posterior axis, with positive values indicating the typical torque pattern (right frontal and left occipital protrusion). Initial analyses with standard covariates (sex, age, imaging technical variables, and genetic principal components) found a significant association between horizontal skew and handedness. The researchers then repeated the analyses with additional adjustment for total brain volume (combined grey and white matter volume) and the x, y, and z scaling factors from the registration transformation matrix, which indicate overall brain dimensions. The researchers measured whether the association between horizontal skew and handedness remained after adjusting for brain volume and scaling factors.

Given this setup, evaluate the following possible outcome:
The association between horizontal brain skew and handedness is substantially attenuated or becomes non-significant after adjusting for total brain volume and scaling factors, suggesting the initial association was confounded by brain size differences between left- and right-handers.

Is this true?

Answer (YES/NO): NO